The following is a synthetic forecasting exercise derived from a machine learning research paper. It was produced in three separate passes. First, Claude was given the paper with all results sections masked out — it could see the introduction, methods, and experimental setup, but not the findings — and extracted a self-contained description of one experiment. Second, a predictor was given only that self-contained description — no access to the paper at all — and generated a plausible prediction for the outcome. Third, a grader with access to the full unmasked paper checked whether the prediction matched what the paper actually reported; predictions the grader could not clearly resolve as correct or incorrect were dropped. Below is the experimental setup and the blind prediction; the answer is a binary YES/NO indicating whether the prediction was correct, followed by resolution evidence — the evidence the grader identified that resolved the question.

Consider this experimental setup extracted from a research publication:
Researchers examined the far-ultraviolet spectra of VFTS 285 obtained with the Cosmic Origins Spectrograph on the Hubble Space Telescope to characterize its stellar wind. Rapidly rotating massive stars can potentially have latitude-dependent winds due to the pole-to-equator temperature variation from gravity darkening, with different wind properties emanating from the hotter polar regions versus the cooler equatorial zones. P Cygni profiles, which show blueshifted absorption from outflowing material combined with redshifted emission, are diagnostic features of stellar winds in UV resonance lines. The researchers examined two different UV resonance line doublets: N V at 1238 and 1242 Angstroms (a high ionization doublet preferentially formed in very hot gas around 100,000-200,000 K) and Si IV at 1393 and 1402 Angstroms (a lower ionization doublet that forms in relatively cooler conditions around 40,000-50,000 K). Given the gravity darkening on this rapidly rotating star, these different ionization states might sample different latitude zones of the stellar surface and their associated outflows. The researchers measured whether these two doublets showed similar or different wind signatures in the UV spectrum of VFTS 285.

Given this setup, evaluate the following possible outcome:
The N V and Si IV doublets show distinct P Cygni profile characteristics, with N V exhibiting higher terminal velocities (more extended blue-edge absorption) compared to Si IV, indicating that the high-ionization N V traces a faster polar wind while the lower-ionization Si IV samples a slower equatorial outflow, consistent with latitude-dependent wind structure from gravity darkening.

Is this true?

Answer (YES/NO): YES